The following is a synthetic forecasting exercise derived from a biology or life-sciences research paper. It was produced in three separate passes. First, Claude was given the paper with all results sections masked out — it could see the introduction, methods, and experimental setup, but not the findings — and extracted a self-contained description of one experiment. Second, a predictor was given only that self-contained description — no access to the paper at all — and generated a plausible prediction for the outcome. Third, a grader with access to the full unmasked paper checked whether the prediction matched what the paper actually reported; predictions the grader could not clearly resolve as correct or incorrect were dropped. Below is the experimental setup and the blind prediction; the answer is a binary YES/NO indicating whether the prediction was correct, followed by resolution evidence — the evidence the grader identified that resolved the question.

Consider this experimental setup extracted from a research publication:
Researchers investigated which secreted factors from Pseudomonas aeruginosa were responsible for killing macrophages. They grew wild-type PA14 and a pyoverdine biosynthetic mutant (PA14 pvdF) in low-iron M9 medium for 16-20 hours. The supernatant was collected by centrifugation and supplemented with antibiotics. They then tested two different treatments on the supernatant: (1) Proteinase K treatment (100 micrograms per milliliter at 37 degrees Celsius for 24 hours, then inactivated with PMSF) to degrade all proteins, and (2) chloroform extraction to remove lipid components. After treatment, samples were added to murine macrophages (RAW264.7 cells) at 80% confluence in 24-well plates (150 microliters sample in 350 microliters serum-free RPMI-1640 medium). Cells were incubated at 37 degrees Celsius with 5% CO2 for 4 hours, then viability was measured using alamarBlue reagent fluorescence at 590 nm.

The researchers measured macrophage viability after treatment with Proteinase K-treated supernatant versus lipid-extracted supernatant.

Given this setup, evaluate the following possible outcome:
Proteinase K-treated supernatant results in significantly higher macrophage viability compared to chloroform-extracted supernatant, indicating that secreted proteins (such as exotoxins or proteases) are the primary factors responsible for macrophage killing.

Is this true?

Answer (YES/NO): NO